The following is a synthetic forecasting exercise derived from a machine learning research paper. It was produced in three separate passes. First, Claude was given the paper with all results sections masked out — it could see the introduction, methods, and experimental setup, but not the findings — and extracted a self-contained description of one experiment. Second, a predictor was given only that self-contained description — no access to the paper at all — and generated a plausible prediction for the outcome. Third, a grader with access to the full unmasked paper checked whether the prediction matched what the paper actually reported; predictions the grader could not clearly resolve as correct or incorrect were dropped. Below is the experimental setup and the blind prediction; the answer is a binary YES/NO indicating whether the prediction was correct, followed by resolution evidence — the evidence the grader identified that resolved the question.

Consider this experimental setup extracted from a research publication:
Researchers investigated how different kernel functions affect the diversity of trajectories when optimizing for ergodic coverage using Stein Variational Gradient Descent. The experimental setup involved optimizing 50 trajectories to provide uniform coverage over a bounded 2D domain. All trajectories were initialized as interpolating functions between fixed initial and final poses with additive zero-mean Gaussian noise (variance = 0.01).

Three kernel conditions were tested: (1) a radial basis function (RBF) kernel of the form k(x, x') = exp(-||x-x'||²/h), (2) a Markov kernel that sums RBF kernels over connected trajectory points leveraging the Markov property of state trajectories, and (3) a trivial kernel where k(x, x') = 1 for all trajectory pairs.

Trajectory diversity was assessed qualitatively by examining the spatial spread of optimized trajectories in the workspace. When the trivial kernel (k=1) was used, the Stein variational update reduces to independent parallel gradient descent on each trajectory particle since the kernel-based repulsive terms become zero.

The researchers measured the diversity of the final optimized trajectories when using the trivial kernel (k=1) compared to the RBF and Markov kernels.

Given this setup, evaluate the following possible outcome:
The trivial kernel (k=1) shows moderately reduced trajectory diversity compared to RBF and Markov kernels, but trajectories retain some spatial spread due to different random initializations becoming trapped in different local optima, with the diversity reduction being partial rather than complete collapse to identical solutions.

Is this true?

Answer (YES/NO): NO